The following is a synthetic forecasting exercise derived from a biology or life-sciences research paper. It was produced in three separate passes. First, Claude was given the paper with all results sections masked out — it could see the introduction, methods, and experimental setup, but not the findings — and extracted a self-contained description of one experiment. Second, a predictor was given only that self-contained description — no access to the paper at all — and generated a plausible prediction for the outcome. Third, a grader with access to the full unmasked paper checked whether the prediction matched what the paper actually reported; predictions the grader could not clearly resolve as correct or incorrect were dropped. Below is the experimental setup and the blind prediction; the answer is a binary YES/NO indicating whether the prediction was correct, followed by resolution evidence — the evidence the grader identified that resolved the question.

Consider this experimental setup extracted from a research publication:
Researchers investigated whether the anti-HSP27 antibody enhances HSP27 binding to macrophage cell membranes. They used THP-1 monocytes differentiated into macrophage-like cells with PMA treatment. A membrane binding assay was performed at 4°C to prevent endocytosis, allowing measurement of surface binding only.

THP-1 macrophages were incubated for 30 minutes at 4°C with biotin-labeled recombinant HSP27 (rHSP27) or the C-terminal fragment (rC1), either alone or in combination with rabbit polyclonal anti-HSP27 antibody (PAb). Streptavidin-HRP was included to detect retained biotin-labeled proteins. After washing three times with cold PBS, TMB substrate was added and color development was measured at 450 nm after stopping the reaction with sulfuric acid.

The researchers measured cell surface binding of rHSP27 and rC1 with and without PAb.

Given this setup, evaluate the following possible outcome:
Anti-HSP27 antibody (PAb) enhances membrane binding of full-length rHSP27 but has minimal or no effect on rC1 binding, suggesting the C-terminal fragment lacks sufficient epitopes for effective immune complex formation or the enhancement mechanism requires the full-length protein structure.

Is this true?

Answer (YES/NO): YES